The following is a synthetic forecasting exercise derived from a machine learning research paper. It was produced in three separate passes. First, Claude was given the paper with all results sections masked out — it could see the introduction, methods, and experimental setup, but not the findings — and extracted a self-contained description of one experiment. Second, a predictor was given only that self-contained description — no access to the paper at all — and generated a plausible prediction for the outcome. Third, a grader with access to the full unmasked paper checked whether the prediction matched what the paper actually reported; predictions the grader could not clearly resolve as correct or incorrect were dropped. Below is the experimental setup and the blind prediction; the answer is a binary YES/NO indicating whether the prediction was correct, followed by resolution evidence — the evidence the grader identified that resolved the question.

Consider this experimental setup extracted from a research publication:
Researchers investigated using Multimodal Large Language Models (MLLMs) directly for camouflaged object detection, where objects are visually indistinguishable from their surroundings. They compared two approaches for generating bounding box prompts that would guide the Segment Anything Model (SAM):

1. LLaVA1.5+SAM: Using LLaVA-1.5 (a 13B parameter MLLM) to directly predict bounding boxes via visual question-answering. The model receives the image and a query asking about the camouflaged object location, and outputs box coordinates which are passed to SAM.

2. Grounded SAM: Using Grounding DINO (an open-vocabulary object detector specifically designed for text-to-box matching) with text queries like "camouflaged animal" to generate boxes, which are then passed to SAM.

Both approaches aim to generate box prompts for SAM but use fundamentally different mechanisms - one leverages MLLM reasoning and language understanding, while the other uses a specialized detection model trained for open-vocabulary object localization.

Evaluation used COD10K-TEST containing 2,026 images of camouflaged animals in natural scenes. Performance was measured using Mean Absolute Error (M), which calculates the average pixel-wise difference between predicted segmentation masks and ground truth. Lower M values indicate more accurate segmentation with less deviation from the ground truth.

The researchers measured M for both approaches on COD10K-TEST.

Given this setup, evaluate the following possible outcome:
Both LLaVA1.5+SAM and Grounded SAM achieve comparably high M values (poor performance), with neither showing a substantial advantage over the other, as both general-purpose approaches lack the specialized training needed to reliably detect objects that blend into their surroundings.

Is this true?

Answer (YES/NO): NO